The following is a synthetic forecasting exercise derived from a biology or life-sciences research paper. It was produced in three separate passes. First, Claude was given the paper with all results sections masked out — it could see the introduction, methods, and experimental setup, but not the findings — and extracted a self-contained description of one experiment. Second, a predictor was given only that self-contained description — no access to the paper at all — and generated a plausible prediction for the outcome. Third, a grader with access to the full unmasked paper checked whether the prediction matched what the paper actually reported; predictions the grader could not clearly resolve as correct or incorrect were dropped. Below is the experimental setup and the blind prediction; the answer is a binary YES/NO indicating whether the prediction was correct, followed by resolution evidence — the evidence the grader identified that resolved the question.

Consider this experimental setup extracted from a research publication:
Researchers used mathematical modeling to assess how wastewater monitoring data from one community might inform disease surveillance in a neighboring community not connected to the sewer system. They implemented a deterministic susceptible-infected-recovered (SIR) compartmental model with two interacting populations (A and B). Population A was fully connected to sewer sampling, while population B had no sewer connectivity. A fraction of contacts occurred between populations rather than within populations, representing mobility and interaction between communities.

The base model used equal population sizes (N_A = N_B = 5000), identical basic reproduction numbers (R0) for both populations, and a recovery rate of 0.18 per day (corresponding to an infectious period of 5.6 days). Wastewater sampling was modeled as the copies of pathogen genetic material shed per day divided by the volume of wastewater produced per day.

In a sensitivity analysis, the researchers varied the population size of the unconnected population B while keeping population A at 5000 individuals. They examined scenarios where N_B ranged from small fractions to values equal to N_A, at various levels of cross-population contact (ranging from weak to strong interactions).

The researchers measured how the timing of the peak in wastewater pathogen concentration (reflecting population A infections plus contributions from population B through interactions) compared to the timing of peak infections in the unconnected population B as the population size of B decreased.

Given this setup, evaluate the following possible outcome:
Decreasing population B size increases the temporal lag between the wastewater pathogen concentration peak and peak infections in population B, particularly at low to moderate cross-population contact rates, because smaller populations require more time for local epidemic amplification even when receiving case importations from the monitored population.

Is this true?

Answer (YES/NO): NO